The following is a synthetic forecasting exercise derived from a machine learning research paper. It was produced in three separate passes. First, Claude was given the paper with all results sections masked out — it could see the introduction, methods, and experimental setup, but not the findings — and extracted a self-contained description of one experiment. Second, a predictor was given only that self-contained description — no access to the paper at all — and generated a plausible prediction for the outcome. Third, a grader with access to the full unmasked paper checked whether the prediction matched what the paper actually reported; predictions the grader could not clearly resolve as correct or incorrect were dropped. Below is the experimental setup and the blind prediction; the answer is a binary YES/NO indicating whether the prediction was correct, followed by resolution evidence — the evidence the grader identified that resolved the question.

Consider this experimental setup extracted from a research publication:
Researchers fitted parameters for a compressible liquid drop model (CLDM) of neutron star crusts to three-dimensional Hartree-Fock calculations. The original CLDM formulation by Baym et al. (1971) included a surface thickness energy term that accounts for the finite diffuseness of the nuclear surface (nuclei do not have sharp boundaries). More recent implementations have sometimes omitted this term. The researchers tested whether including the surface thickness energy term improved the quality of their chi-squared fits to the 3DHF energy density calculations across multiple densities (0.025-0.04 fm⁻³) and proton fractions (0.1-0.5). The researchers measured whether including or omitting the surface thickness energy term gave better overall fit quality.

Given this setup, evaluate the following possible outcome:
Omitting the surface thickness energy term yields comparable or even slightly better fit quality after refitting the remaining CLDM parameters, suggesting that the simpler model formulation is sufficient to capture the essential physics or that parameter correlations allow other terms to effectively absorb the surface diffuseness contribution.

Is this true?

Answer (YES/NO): YES